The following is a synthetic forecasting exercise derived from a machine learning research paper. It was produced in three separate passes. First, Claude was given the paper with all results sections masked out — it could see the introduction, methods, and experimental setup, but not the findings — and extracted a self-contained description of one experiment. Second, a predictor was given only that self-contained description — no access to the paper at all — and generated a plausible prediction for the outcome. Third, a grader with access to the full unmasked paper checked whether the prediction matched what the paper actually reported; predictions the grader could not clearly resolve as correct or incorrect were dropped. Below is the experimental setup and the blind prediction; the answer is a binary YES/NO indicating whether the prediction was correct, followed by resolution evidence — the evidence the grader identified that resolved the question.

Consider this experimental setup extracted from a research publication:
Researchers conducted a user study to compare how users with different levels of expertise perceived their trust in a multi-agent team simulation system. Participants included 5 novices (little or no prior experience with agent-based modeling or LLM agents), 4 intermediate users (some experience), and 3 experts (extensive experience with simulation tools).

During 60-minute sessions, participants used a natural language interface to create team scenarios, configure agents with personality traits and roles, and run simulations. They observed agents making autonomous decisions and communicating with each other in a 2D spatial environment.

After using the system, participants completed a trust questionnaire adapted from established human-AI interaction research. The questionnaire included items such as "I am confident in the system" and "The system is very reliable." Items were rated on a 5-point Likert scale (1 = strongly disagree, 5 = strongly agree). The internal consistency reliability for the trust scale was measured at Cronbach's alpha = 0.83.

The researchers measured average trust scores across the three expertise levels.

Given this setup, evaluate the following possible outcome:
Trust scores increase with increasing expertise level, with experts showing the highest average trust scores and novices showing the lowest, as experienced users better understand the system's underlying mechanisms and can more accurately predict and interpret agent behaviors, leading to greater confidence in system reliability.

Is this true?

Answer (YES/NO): NO